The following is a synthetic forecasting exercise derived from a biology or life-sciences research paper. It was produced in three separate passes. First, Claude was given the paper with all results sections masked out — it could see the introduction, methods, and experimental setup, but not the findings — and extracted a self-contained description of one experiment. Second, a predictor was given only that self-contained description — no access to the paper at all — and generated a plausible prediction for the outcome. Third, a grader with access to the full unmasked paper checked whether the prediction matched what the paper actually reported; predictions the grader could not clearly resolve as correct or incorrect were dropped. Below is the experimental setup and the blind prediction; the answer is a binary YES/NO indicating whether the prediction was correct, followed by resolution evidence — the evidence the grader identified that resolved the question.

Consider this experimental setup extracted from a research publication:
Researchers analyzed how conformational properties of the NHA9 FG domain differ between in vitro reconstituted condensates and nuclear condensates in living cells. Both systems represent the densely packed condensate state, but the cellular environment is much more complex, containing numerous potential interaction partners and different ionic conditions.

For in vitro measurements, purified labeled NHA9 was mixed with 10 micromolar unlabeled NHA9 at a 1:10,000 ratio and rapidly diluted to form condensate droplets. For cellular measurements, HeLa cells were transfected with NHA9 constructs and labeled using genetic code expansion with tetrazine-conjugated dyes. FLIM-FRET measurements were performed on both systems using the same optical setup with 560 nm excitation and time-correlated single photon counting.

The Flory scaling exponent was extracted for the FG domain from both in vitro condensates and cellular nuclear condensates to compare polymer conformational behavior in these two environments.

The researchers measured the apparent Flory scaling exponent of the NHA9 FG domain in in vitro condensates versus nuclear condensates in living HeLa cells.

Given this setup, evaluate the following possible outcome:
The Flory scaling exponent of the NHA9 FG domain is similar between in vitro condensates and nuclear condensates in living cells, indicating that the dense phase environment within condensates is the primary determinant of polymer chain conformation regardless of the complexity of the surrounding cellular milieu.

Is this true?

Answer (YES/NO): YES